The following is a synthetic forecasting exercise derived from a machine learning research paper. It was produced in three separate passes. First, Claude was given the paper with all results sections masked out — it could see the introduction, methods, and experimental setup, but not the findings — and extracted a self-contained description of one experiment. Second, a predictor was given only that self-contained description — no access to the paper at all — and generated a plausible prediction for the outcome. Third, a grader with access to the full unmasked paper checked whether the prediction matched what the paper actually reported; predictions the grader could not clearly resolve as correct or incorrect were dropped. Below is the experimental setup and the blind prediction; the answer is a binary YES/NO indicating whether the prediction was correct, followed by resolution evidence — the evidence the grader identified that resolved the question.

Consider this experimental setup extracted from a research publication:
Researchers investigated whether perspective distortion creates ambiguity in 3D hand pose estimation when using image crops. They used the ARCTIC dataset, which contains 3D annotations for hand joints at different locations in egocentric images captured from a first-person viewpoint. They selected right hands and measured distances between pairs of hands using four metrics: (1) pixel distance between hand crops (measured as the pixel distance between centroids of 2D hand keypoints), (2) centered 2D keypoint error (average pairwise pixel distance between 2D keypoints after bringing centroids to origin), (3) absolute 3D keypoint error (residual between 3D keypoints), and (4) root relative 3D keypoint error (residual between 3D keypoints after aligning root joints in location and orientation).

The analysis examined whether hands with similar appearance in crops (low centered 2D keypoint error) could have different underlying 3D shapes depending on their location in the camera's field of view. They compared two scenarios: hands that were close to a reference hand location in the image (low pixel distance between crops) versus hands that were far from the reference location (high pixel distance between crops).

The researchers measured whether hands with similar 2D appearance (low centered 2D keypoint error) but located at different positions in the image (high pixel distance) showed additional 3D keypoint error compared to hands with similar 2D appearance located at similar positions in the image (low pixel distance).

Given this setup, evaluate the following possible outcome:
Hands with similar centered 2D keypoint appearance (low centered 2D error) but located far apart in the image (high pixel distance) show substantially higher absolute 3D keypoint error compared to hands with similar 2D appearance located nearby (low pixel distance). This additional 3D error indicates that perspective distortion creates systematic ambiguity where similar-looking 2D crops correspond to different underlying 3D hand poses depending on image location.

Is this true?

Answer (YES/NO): YES